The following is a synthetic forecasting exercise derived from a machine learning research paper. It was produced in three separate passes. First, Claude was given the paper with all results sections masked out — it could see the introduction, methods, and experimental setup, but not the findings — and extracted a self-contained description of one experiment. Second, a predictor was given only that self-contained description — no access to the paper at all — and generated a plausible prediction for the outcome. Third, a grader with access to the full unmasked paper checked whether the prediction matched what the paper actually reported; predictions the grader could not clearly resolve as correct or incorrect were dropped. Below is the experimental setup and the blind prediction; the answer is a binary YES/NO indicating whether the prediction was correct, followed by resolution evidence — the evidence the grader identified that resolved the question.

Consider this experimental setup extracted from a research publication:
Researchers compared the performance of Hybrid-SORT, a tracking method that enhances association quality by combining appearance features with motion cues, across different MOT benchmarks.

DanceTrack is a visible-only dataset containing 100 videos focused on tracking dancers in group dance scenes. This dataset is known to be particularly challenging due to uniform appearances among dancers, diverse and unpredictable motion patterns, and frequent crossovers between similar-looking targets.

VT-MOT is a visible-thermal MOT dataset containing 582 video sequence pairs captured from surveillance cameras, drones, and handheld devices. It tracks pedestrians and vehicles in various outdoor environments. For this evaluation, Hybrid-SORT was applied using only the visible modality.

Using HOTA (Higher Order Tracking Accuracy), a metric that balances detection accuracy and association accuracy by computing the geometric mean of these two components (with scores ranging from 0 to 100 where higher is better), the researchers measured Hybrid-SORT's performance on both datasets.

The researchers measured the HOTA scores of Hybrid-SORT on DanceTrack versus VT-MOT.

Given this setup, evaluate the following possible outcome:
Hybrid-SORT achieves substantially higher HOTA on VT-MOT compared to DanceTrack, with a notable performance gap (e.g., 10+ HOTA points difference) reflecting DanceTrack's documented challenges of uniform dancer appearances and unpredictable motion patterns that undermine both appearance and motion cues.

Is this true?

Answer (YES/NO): NO